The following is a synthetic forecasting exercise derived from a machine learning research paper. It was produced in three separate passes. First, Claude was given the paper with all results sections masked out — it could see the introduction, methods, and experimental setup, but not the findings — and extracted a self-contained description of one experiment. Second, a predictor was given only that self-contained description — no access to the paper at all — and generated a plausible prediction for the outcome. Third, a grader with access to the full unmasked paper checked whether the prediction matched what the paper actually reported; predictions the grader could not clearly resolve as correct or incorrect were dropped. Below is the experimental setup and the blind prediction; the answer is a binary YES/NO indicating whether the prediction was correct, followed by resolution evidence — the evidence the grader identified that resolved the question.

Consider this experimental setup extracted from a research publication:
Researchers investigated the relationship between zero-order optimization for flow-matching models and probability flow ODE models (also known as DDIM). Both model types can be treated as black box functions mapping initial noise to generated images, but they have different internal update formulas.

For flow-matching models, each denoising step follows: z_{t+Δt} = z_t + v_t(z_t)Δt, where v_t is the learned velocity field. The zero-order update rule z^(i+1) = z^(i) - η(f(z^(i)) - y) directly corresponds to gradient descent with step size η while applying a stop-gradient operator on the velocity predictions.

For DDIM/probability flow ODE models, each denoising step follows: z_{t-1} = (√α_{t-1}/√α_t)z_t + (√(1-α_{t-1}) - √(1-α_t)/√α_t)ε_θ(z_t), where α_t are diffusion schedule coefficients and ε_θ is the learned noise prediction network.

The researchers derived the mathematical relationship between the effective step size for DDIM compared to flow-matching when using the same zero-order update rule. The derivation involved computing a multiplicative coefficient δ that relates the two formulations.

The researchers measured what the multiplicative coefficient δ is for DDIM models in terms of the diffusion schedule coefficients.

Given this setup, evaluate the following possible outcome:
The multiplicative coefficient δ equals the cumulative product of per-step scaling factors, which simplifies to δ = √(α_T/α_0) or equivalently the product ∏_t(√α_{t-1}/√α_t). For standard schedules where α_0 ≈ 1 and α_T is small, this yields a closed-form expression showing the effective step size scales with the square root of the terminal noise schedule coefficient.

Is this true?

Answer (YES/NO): NO